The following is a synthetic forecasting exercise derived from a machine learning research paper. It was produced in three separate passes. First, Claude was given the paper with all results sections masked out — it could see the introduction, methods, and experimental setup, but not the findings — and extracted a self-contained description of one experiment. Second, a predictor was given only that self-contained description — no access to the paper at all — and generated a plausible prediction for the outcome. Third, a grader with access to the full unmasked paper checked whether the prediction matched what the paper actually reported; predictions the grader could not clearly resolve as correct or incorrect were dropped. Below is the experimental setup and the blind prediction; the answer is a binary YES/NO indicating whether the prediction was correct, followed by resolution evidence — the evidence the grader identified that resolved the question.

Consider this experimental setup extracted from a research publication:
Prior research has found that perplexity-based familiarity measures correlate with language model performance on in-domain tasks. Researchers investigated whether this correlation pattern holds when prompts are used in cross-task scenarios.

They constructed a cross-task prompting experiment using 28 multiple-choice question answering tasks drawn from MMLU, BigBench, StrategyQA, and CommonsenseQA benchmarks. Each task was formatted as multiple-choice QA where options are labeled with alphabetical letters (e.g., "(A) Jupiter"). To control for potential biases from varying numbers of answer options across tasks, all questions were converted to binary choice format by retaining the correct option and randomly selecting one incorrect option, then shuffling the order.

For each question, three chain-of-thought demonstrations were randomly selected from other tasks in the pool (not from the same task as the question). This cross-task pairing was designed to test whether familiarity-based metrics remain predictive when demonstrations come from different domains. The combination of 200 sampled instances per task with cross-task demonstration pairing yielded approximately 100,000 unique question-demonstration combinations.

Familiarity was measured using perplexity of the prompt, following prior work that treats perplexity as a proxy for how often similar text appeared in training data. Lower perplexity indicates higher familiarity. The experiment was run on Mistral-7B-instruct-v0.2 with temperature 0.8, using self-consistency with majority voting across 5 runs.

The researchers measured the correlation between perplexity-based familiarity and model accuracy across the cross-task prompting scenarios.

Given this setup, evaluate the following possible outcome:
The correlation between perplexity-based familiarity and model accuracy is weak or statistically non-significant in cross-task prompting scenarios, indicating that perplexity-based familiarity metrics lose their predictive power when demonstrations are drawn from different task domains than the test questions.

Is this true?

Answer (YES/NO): NO